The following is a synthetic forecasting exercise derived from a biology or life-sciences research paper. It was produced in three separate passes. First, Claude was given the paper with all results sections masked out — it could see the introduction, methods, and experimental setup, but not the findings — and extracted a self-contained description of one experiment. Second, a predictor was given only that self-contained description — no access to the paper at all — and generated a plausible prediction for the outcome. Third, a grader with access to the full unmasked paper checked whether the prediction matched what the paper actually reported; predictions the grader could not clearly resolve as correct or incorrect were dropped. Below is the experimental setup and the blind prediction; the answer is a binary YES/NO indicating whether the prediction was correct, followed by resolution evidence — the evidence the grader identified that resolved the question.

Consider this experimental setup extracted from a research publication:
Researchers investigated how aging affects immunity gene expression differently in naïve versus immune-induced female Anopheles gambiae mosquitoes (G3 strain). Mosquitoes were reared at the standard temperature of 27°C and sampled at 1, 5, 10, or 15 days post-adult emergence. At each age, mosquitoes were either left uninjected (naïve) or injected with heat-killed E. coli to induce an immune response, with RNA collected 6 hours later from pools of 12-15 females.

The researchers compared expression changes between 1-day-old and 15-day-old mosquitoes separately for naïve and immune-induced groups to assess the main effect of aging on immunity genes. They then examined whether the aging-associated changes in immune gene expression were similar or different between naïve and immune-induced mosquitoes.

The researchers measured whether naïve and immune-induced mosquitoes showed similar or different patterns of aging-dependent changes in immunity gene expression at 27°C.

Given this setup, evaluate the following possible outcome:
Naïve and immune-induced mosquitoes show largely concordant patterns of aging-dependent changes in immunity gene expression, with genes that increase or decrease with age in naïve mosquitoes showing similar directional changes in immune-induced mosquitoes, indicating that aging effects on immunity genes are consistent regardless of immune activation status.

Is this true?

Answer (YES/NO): NO